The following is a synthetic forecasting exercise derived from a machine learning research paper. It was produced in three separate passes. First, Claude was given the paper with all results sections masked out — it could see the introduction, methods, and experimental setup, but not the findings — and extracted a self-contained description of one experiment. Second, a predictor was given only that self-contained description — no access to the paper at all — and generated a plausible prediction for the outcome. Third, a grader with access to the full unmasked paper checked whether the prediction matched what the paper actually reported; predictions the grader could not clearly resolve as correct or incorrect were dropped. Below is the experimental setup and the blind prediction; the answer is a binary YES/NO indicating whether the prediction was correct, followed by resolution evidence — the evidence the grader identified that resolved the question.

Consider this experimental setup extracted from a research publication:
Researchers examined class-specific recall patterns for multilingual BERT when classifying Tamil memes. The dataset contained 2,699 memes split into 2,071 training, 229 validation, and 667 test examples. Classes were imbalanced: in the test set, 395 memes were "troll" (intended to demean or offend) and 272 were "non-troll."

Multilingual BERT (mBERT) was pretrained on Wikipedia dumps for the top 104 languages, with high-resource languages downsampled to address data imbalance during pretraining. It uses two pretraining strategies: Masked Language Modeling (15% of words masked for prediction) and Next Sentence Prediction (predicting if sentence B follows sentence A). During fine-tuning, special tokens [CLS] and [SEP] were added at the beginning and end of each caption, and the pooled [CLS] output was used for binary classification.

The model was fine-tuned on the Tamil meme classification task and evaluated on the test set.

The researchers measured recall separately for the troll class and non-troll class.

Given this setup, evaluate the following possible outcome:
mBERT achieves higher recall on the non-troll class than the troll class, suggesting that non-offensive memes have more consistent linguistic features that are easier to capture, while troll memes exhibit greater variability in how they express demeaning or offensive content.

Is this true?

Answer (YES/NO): NO